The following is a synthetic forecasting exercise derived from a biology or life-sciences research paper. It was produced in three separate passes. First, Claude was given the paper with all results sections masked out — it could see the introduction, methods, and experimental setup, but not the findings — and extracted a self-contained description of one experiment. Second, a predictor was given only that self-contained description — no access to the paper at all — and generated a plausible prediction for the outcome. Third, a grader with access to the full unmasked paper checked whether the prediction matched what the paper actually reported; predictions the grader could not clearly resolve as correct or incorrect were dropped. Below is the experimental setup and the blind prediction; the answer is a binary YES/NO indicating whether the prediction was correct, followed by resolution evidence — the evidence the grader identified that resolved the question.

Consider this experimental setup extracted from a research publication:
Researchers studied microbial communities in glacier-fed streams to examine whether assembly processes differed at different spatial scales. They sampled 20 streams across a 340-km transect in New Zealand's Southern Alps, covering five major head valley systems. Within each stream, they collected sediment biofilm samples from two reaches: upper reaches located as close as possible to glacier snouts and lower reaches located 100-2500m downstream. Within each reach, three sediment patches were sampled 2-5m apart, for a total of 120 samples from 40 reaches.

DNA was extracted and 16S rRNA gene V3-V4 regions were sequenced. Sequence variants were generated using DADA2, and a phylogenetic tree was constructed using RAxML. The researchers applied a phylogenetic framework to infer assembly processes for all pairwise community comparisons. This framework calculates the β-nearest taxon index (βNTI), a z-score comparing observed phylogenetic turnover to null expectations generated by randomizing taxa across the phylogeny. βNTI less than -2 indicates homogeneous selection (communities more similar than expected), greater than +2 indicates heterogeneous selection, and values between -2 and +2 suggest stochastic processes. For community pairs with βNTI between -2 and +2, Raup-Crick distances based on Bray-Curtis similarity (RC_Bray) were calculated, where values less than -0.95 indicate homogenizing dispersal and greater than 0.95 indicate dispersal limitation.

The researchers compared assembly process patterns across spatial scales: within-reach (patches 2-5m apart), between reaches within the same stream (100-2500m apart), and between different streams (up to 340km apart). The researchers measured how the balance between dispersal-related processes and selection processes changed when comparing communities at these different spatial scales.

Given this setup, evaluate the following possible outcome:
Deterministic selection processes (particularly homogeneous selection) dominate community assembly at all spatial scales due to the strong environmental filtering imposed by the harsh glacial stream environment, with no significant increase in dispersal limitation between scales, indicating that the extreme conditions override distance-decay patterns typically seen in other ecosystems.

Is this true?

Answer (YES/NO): NO